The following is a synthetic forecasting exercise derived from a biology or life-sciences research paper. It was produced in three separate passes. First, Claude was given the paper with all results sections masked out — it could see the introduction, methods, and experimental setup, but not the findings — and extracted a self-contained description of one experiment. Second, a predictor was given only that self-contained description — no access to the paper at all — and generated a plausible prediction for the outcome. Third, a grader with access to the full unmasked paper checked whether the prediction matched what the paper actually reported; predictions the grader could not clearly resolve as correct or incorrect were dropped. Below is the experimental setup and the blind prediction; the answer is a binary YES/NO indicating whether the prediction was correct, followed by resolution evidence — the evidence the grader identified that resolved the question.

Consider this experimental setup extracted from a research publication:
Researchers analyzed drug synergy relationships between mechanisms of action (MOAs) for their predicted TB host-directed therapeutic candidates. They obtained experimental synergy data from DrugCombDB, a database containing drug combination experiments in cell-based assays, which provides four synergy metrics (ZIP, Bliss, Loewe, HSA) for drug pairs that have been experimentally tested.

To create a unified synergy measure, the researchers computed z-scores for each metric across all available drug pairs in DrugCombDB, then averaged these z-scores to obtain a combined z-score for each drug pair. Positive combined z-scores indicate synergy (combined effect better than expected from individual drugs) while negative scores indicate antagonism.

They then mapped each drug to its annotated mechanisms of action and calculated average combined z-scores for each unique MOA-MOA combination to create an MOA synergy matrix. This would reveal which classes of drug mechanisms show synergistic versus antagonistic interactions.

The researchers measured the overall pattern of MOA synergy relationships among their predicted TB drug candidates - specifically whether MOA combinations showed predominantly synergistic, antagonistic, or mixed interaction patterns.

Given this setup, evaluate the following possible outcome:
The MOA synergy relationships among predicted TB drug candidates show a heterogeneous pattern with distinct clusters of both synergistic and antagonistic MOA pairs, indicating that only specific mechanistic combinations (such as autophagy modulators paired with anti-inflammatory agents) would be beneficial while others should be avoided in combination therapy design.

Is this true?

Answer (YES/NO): NO